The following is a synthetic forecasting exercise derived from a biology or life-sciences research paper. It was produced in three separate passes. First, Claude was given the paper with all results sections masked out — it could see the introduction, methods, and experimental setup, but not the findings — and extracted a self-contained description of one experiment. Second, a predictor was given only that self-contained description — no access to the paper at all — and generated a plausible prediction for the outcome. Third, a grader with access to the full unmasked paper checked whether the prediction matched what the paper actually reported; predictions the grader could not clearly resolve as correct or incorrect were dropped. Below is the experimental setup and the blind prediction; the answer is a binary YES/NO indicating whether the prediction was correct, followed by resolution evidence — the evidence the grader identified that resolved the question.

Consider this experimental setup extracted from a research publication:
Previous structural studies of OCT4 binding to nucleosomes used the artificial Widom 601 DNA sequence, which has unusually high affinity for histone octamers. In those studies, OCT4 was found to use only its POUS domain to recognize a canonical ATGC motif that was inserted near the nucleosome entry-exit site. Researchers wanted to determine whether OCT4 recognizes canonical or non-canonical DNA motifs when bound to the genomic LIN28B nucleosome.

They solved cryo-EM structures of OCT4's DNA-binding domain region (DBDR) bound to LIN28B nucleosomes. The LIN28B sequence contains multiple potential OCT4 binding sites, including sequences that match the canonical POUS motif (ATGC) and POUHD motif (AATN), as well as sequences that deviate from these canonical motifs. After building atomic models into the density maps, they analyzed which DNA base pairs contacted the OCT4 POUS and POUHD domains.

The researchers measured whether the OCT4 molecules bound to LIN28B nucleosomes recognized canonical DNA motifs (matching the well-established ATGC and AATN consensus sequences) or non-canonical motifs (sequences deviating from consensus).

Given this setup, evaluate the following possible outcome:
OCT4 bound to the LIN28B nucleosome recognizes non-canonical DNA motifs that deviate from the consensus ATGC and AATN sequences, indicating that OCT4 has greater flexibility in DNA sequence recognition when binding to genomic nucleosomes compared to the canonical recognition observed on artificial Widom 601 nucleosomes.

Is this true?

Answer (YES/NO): YES